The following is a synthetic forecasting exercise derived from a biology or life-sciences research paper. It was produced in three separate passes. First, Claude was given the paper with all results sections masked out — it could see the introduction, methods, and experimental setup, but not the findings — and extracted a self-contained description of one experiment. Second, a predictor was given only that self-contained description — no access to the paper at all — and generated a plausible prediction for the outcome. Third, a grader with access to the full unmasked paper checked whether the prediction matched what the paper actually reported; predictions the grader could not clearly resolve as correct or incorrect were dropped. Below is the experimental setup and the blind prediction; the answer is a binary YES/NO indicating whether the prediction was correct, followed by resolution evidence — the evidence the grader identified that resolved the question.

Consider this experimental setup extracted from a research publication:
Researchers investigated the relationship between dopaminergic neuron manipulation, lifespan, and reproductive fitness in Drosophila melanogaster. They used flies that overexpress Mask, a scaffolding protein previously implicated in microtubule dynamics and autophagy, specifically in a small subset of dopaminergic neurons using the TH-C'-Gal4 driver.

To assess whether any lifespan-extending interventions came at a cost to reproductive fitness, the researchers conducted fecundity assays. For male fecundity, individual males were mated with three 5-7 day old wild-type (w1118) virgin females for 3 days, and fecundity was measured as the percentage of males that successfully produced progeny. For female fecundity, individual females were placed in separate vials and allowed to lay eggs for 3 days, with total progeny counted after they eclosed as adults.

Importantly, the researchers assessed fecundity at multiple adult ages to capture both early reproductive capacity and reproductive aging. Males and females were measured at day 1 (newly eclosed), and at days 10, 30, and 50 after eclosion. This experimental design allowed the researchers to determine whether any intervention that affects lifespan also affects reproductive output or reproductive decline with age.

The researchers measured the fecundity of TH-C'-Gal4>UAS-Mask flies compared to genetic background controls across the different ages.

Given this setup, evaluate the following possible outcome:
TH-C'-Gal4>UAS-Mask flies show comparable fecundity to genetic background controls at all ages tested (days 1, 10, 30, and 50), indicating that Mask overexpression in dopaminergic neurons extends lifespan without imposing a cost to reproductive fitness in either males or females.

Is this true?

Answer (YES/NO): NO